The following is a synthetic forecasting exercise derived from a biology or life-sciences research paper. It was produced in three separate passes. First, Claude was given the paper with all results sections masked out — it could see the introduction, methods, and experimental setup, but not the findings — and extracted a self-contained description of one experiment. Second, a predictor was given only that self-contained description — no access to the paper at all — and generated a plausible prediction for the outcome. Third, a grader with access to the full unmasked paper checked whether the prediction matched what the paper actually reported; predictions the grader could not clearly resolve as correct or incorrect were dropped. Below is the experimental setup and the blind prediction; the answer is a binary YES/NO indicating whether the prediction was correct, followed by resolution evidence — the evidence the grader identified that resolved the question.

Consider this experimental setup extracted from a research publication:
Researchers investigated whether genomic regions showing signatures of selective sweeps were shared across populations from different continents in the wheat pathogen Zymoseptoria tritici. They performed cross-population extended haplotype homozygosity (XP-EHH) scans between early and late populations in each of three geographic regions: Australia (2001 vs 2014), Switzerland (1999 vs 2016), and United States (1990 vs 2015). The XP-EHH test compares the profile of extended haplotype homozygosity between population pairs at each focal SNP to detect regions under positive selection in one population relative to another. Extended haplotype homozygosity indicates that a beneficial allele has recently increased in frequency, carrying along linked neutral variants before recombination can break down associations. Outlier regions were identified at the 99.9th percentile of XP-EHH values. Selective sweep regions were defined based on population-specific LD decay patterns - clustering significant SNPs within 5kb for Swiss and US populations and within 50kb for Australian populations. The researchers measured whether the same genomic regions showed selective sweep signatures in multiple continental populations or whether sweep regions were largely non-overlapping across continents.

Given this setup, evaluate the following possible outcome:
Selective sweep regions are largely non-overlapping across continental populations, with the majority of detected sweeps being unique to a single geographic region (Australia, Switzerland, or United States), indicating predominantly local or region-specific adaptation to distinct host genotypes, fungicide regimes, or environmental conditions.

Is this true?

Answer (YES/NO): YES